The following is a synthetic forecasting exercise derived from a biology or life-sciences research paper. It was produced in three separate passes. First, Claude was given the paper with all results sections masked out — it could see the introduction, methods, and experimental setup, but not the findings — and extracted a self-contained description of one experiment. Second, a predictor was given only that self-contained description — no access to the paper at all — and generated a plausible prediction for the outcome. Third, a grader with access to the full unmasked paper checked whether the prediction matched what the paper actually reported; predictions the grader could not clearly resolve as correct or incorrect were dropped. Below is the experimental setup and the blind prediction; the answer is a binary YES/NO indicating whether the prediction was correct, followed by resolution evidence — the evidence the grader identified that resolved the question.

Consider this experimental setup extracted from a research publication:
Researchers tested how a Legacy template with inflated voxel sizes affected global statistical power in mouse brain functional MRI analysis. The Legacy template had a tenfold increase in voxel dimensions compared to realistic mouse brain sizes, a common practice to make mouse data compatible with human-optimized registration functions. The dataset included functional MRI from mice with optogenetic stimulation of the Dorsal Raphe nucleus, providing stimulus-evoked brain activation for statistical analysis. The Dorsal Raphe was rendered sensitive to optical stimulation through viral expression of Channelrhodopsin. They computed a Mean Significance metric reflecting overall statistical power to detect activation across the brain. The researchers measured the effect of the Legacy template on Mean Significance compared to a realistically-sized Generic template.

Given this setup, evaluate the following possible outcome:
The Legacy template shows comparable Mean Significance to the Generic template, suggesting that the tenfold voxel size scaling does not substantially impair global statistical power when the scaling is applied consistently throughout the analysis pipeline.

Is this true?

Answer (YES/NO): NO